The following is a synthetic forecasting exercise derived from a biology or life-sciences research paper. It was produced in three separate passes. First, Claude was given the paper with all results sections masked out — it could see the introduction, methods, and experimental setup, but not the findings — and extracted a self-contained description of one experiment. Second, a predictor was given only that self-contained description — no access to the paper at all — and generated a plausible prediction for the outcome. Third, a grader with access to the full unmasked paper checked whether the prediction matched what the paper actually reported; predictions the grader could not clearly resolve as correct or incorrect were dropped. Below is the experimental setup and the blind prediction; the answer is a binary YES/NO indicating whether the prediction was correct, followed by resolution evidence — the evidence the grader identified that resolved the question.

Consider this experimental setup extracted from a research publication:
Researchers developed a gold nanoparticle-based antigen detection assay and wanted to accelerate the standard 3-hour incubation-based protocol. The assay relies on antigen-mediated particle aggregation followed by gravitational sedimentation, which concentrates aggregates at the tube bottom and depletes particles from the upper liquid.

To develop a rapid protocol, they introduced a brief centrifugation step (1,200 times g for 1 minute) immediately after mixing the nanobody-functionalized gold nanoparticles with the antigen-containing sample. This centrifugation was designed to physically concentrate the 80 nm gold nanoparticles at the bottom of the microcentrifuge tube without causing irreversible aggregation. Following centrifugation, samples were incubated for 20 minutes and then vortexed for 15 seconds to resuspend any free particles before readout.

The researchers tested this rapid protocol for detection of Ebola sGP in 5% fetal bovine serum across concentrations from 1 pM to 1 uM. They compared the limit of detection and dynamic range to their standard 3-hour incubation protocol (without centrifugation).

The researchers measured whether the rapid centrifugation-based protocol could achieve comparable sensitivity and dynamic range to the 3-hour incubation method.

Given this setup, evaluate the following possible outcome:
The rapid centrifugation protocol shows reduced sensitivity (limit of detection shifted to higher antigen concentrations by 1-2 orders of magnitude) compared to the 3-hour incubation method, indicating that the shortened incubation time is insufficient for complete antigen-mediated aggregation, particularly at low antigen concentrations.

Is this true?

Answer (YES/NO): NO